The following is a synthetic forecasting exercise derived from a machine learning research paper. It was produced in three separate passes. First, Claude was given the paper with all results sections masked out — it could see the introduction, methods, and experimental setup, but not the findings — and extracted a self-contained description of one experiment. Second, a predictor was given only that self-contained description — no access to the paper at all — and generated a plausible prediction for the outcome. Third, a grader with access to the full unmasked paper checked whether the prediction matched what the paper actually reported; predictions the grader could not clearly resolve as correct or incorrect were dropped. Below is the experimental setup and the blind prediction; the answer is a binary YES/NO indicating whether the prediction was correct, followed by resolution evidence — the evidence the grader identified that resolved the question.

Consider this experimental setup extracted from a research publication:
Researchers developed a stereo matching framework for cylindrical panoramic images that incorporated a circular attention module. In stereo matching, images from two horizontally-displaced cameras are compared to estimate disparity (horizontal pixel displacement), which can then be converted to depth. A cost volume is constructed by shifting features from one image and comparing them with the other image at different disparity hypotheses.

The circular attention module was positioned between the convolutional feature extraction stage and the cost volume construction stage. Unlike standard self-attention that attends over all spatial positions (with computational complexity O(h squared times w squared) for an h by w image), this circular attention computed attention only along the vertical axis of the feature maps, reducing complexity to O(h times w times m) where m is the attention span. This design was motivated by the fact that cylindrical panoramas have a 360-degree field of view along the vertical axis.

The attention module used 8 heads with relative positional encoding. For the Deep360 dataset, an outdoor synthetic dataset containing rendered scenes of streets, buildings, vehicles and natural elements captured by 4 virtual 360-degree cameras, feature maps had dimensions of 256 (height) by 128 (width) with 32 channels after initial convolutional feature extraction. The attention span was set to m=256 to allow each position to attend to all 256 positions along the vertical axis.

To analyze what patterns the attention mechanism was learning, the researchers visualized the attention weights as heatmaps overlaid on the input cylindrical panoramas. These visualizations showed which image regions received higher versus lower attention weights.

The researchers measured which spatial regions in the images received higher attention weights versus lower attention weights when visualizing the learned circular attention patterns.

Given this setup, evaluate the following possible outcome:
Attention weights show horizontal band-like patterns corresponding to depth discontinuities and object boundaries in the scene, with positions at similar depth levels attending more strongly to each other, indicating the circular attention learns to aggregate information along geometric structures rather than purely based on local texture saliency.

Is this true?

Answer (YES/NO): NO